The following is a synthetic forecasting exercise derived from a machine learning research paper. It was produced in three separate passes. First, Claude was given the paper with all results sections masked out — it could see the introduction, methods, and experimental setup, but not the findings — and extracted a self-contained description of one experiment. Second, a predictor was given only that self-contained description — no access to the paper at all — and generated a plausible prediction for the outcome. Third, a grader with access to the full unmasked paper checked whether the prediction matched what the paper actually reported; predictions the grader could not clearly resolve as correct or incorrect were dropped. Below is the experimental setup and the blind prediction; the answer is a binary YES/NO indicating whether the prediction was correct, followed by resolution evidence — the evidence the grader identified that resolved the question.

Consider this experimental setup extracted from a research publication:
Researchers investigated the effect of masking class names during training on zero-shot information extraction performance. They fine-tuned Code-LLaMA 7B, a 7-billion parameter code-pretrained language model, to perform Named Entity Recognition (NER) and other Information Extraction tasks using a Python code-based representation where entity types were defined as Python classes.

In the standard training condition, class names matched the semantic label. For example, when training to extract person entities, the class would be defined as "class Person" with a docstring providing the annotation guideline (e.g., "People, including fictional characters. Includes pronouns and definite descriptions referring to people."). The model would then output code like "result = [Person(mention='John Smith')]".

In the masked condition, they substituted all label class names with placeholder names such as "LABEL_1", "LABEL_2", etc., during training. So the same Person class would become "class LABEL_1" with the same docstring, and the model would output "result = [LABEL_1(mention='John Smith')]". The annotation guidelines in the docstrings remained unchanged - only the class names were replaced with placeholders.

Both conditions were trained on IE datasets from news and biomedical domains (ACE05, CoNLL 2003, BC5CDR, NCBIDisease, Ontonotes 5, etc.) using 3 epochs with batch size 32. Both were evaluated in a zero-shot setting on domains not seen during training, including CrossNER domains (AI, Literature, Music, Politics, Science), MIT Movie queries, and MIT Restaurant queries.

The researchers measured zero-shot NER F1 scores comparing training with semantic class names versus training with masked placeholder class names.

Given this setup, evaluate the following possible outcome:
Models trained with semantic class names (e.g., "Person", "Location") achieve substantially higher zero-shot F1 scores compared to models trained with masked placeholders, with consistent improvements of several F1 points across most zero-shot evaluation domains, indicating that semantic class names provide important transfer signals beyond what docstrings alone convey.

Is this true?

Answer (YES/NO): NO